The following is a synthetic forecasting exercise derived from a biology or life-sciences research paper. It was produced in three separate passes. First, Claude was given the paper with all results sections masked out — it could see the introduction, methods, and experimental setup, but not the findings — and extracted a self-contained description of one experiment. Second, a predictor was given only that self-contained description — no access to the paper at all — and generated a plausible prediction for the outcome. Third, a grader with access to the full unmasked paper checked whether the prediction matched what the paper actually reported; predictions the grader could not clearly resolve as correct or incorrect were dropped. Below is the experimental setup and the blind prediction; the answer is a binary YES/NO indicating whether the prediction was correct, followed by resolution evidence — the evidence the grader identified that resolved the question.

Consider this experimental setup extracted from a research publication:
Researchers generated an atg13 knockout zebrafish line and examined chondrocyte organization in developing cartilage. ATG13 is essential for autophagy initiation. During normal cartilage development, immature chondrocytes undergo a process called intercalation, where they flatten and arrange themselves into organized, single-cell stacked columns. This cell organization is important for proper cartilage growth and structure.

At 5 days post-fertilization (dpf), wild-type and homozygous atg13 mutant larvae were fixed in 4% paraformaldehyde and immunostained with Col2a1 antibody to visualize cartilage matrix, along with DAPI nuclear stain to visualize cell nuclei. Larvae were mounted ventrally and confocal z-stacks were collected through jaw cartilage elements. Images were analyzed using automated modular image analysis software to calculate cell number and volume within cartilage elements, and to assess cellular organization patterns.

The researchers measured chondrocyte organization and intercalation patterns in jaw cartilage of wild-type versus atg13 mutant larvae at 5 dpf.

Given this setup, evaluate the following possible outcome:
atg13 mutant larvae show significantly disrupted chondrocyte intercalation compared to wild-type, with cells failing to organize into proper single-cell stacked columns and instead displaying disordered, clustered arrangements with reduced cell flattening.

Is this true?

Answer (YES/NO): NO